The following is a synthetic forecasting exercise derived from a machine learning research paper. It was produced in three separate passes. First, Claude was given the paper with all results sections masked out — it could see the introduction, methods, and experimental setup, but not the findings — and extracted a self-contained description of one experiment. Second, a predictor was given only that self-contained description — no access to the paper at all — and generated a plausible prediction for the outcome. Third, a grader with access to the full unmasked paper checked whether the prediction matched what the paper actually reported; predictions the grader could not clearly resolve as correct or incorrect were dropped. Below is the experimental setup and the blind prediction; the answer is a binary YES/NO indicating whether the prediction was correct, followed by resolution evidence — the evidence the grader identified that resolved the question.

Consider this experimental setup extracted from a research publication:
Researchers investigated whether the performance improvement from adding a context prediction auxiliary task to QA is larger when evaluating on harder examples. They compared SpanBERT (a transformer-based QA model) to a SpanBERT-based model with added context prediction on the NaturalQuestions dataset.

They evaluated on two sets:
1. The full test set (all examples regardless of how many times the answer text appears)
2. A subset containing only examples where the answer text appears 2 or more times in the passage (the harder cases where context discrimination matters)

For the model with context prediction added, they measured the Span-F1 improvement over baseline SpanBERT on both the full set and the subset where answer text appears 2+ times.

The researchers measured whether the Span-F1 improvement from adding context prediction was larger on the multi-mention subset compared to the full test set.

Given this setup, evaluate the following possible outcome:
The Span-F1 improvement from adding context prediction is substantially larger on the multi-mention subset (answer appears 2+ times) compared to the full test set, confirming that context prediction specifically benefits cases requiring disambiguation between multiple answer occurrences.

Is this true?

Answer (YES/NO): YES